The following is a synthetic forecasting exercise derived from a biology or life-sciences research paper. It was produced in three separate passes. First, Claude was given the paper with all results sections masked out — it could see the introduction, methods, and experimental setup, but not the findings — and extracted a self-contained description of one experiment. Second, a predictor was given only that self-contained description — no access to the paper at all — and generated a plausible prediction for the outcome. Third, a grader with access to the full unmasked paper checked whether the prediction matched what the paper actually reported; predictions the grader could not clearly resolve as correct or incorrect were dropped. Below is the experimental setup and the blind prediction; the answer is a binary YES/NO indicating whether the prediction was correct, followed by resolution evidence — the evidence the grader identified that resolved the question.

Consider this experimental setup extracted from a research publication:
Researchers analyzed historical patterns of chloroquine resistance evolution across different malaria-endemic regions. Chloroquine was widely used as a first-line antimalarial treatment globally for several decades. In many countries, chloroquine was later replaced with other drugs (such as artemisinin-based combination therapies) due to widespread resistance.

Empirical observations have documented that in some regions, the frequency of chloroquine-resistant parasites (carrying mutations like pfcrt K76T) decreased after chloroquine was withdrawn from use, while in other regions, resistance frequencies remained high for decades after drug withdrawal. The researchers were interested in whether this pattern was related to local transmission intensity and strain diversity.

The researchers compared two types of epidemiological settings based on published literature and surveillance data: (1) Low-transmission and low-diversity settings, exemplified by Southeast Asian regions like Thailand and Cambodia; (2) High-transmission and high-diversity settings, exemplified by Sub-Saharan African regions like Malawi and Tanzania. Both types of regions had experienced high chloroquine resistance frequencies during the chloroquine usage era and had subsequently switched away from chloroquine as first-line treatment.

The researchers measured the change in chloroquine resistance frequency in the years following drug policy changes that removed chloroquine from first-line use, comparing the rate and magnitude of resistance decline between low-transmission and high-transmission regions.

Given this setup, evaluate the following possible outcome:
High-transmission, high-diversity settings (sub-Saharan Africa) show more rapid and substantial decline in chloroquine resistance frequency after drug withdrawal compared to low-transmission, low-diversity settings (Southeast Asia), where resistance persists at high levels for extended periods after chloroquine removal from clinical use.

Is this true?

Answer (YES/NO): YES